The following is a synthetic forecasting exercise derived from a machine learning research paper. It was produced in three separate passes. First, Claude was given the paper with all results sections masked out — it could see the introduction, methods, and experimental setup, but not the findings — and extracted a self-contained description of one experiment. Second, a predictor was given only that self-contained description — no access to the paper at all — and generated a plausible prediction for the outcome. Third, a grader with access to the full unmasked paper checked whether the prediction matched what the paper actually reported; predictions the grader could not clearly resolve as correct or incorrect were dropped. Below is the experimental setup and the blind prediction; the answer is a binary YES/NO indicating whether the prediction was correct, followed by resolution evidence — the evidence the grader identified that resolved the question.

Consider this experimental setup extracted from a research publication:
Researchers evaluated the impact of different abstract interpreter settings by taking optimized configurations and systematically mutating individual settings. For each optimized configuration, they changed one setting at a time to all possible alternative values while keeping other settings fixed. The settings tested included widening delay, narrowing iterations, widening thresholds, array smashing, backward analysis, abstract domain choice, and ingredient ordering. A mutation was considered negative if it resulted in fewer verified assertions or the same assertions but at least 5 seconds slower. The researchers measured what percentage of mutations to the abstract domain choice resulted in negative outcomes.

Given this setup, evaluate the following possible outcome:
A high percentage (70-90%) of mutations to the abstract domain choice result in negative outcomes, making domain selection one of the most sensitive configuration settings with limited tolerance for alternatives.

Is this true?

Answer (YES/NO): YES